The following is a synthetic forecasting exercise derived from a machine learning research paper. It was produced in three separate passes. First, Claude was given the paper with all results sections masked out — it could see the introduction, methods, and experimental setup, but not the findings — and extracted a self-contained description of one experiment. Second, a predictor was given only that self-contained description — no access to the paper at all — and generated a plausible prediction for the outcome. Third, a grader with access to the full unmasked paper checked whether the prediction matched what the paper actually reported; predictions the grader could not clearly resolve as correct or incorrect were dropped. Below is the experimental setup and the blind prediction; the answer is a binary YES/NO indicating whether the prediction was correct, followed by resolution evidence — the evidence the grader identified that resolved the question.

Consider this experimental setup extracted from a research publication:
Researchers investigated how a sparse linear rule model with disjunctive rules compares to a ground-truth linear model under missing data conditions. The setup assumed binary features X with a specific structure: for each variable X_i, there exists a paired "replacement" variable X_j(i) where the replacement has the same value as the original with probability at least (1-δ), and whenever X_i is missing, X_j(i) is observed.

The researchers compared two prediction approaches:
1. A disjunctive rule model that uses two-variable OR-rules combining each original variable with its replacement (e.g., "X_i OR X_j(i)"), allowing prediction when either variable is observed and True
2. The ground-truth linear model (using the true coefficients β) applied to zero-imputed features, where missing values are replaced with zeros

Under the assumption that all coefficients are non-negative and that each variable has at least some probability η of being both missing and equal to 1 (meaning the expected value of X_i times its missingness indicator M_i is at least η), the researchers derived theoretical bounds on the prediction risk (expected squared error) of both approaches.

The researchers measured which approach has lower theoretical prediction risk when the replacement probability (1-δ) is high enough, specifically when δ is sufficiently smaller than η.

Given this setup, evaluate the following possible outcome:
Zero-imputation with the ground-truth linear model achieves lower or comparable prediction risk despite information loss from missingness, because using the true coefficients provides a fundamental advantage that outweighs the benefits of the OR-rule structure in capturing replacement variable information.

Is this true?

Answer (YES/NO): NO